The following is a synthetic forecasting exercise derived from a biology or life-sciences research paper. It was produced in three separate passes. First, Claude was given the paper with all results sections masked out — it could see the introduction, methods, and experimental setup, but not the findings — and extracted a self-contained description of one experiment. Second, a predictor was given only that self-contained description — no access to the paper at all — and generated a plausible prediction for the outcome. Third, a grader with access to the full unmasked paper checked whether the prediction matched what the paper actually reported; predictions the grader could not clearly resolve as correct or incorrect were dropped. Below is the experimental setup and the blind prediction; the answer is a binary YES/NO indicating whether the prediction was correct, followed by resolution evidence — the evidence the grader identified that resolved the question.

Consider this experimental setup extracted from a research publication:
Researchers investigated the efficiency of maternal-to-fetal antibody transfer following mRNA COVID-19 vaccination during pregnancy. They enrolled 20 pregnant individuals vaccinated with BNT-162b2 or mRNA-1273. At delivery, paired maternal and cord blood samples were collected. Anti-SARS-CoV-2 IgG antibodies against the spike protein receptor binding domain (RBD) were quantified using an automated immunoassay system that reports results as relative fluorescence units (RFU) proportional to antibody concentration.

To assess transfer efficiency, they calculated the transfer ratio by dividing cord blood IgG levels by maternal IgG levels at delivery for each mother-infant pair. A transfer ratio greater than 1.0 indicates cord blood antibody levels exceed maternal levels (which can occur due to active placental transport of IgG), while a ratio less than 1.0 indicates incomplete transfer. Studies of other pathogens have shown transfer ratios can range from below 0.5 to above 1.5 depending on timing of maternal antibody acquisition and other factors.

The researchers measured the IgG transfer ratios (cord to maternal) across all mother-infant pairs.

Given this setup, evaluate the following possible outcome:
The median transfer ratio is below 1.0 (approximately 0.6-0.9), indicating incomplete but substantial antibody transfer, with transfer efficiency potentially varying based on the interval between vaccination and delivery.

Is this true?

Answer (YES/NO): YES